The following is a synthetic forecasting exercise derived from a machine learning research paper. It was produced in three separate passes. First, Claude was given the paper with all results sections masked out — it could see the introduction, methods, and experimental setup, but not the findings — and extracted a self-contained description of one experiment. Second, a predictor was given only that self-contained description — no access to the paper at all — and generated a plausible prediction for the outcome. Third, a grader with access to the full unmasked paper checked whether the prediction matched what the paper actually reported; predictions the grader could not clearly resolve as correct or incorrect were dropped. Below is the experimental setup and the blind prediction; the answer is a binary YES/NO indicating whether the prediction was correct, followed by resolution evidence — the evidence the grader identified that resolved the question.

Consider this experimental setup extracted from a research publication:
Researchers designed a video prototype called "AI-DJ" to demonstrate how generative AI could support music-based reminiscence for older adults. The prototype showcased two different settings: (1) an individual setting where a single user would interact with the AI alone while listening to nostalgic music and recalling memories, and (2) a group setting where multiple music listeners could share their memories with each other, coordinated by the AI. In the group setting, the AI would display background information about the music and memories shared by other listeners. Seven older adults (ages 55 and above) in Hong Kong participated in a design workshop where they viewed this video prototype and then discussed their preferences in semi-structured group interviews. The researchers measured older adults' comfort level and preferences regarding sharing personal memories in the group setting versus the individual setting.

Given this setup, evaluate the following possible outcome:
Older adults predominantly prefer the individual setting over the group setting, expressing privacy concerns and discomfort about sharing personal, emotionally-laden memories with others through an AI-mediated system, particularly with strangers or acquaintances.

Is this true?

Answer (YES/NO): YES